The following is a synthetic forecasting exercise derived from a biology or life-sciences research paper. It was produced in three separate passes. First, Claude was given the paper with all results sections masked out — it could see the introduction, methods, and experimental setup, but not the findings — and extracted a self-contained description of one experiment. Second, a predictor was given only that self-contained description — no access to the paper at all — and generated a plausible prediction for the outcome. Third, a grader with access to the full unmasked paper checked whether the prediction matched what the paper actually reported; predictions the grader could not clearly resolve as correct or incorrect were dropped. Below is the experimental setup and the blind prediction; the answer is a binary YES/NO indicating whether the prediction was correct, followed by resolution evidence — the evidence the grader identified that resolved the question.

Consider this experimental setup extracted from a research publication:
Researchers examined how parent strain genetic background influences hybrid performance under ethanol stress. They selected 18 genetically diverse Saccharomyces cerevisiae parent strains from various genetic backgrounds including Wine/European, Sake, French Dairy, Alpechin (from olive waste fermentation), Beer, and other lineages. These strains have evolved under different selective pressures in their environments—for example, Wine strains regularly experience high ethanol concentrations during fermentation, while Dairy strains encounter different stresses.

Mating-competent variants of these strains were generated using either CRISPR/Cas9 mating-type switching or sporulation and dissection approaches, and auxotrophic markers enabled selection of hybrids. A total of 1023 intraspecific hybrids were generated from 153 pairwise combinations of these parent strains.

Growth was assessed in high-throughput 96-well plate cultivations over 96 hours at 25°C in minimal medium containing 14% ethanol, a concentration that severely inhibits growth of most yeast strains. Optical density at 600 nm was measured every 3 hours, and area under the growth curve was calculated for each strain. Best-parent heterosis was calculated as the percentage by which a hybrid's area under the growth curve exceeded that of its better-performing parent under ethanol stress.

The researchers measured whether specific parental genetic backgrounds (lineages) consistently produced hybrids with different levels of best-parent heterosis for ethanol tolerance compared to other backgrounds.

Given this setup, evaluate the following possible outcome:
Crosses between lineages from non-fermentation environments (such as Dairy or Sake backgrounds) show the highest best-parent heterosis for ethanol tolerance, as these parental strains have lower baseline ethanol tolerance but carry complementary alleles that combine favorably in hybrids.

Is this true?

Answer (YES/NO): NO